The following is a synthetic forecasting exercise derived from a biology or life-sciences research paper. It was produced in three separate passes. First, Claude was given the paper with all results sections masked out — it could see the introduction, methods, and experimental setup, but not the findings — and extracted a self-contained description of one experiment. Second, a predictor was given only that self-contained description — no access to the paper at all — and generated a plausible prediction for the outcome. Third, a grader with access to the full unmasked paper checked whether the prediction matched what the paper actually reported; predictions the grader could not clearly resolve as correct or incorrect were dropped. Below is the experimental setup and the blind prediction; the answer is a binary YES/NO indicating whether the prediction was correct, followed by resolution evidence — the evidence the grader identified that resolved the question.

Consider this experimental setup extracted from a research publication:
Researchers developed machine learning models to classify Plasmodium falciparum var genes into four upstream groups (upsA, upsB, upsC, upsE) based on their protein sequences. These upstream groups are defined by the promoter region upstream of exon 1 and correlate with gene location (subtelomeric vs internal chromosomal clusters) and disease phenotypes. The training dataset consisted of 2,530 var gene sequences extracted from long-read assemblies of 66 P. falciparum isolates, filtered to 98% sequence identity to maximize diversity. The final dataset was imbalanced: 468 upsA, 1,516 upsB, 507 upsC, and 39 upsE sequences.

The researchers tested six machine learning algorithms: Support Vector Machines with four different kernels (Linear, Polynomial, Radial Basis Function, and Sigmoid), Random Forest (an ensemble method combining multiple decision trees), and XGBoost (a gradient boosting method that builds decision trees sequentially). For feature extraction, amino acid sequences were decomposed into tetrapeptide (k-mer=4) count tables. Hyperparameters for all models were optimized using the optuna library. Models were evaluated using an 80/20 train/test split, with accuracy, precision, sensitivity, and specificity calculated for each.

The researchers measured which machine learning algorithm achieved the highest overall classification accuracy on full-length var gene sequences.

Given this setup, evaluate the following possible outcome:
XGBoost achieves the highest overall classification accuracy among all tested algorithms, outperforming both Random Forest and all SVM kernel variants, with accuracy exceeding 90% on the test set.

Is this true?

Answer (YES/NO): NO